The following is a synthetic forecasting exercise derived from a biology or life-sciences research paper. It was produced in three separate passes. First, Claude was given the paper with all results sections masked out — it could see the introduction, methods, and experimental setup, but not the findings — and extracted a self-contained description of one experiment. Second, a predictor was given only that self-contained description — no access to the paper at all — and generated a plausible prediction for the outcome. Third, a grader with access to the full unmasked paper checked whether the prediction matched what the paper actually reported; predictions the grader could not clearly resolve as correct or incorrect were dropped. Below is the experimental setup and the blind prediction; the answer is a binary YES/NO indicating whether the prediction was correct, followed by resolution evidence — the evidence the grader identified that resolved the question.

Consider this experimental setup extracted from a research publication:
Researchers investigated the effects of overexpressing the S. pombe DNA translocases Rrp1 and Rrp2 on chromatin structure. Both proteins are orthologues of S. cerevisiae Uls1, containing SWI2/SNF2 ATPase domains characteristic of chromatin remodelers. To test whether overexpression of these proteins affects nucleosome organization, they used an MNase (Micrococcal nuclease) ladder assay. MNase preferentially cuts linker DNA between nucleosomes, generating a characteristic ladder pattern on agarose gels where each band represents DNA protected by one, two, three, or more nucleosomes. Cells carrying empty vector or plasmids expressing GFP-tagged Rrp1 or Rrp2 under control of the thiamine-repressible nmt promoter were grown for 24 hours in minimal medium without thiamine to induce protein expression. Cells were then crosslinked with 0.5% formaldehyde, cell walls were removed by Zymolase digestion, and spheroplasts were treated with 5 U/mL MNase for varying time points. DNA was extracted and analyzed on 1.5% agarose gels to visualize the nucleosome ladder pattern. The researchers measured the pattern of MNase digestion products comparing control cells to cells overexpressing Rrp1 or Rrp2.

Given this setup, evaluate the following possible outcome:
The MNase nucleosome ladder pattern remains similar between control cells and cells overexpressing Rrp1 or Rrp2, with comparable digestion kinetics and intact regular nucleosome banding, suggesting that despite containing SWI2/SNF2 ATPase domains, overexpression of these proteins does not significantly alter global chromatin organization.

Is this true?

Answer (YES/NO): YES